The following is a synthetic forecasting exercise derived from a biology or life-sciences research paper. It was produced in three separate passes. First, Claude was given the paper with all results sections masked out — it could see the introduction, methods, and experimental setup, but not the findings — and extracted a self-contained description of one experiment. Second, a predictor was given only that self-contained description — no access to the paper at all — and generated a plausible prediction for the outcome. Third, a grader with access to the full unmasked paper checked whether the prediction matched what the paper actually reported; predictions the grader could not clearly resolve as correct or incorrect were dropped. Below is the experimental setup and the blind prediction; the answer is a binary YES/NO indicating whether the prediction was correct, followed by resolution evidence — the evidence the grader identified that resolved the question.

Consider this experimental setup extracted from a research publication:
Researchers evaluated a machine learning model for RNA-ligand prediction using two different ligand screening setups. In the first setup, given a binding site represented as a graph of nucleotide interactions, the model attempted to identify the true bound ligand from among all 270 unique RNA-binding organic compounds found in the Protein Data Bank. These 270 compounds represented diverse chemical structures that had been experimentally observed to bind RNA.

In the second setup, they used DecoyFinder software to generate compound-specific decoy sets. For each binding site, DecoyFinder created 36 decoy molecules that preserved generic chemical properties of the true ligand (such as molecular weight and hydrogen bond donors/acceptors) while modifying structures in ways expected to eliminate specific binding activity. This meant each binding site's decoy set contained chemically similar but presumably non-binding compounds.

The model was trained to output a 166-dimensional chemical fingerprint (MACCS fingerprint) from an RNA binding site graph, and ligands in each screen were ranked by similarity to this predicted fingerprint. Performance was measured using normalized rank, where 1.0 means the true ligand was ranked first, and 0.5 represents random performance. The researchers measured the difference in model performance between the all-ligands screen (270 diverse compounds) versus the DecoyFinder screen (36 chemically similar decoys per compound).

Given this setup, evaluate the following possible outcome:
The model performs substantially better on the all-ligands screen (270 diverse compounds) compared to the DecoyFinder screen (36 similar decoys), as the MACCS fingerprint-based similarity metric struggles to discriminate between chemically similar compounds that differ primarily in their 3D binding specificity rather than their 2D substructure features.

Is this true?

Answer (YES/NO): NO